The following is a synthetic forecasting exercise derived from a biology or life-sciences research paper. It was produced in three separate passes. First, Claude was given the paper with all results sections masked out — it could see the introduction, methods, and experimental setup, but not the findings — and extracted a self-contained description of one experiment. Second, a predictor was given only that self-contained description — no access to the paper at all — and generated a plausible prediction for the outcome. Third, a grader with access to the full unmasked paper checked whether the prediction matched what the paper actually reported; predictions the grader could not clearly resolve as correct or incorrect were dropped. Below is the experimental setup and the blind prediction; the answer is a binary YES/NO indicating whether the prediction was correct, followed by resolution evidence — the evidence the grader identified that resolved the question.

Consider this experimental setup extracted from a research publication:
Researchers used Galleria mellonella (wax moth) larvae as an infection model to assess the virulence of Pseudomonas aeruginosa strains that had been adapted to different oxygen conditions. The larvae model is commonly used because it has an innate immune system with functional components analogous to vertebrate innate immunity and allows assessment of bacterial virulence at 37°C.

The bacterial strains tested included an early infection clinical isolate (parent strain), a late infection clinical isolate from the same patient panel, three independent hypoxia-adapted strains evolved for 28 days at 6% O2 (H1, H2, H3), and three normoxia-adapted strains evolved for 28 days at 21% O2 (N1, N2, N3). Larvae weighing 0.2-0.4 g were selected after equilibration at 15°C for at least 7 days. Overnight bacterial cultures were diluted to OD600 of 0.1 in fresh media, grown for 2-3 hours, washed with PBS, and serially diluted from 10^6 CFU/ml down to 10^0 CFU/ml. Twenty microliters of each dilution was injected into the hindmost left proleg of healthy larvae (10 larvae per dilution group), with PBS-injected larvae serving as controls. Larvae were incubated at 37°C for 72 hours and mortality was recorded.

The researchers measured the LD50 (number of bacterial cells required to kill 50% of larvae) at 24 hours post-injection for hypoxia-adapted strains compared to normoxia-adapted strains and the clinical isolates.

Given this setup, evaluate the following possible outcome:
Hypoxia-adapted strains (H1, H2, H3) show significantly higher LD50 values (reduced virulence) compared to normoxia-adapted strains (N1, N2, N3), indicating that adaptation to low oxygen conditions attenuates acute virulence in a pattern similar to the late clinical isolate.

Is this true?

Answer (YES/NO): NO